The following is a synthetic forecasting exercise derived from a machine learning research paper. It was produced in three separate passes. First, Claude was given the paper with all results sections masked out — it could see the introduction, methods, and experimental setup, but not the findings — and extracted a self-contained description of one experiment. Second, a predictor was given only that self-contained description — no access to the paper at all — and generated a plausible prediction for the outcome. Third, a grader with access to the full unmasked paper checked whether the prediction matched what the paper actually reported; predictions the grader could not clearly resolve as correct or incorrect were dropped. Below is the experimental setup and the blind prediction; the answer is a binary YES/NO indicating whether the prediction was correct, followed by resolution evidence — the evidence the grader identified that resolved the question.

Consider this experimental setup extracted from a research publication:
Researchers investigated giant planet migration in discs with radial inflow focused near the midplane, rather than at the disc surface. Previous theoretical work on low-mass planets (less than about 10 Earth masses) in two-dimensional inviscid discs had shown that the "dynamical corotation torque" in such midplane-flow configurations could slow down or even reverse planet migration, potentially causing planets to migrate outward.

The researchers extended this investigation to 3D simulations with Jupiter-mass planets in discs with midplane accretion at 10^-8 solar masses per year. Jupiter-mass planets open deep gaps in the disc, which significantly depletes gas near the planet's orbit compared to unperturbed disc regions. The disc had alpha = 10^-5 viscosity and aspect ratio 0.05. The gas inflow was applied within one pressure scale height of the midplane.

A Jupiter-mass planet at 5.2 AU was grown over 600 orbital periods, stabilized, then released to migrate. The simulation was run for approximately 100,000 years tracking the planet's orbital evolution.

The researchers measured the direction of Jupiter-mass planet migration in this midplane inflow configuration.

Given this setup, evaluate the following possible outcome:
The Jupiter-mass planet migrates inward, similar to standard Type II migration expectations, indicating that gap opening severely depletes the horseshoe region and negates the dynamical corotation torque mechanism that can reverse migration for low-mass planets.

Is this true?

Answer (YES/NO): YES